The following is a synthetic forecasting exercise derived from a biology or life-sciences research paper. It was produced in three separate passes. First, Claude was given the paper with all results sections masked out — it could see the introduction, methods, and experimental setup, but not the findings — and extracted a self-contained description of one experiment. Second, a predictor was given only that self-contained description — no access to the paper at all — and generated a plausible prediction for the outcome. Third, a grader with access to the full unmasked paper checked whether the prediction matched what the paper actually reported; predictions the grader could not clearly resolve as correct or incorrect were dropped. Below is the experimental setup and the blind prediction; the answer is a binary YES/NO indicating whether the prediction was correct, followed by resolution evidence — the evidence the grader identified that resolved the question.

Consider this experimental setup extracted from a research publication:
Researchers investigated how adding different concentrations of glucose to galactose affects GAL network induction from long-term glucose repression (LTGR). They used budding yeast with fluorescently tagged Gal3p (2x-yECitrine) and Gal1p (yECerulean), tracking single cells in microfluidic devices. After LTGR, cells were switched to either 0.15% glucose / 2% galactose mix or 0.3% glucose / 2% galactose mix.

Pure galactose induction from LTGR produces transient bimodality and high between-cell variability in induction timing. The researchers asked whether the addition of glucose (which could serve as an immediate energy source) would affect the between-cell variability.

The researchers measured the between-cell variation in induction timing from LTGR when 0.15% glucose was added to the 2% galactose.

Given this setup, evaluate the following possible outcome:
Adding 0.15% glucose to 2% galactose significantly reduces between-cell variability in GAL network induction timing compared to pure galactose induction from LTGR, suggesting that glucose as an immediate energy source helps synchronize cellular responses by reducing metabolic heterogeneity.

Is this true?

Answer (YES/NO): NO